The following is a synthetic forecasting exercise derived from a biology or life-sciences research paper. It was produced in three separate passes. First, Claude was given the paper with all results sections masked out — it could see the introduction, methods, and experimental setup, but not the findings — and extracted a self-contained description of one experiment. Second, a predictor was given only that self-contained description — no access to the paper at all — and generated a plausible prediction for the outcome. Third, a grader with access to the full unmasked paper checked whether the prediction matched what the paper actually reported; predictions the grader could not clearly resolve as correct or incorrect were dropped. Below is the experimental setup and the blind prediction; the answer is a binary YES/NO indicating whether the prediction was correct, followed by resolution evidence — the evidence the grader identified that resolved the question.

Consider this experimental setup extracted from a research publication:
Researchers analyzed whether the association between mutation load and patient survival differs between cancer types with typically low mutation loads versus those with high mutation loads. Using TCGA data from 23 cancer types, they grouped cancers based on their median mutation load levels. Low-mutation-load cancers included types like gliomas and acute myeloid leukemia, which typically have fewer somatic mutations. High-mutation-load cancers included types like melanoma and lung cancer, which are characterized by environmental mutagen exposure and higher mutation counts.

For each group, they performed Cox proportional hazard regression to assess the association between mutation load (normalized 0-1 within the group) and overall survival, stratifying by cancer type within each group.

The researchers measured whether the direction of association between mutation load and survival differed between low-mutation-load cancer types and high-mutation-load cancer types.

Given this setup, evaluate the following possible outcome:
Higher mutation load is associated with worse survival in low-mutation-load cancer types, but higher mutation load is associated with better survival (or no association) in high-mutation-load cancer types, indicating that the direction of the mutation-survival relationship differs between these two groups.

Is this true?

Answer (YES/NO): YES